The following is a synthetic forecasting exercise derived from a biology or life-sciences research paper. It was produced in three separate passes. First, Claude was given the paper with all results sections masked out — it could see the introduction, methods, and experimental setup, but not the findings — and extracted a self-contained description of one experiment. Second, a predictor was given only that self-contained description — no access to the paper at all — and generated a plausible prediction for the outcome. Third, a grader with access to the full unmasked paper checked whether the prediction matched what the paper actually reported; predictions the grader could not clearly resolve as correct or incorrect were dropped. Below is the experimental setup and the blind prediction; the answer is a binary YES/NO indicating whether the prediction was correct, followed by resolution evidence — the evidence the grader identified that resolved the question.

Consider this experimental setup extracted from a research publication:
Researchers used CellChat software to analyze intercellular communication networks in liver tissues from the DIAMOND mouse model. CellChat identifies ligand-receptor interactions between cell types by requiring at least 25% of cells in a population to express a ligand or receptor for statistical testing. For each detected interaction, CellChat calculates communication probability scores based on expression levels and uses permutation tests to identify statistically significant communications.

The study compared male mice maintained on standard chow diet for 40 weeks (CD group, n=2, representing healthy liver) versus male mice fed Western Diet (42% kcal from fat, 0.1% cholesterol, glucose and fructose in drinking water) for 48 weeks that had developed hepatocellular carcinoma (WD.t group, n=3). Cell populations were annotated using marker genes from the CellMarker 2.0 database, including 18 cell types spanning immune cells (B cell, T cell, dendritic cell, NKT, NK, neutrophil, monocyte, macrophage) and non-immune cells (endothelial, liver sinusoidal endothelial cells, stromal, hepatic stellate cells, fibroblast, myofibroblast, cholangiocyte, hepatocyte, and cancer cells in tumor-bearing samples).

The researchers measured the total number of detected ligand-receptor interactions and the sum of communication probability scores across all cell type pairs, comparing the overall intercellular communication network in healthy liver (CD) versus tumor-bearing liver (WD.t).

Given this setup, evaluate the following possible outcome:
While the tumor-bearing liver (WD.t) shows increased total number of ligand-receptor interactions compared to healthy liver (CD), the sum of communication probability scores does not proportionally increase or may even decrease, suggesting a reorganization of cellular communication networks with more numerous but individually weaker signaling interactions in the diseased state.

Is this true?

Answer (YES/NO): NO